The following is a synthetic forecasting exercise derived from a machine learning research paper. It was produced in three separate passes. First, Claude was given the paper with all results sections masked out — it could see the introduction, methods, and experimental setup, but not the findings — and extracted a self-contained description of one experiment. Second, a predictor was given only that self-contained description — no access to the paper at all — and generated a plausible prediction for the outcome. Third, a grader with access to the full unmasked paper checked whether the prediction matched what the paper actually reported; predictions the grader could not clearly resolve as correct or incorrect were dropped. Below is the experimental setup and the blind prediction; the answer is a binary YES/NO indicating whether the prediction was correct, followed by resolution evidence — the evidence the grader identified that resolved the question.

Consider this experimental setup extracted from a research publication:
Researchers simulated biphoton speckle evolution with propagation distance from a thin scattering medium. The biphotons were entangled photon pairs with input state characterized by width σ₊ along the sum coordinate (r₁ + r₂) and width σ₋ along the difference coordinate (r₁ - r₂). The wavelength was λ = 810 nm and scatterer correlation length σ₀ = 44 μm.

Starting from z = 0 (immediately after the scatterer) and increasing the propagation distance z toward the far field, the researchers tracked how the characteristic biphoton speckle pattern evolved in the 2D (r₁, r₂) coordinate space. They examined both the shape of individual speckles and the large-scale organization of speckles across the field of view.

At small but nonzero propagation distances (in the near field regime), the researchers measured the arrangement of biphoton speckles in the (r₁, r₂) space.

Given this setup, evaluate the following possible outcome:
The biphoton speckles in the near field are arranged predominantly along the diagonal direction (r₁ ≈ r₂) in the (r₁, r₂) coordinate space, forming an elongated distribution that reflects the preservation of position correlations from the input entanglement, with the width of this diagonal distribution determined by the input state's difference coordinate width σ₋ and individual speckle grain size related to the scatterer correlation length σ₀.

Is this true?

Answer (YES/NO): NO